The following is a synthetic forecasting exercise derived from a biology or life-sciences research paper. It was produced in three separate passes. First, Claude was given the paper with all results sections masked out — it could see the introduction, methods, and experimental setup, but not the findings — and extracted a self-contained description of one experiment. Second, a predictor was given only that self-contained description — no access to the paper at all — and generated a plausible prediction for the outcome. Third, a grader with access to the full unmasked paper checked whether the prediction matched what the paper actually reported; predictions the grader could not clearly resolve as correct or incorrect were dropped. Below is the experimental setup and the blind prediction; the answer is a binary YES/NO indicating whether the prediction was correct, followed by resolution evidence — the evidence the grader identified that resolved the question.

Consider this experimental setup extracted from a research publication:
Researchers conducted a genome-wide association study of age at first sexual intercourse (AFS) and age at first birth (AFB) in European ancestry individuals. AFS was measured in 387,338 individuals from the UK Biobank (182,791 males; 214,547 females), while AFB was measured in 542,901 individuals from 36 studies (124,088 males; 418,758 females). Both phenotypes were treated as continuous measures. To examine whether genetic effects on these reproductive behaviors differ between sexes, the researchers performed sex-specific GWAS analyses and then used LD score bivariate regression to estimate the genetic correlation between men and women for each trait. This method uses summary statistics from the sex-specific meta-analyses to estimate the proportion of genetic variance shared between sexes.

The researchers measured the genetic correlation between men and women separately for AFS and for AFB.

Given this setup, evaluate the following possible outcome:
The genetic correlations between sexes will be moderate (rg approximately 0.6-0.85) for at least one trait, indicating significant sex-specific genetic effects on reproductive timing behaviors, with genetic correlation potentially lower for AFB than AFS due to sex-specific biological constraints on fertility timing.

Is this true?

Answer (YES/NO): NO